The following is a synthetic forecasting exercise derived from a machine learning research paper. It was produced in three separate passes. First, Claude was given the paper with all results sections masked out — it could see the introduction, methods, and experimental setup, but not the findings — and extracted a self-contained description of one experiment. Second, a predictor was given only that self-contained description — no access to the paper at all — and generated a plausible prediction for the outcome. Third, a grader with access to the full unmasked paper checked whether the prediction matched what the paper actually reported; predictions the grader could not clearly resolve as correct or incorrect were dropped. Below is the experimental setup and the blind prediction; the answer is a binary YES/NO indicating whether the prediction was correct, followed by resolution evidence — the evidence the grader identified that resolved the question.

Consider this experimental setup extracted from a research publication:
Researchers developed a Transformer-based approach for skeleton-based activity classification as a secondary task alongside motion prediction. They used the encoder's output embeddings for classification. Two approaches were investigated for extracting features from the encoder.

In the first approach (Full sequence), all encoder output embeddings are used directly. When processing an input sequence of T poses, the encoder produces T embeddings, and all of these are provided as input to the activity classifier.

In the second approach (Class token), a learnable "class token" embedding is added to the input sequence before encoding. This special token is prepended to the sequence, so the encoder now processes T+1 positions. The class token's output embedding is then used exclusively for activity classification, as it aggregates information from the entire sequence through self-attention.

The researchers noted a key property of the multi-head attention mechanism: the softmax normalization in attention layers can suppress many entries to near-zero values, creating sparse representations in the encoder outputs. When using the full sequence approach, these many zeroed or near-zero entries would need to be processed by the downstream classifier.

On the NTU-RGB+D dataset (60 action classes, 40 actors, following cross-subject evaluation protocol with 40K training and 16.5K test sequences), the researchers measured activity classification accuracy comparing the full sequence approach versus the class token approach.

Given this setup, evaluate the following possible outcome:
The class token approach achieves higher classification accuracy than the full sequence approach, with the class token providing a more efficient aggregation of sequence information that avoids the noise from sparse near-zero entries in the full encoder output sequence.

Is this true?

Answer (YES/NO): YES